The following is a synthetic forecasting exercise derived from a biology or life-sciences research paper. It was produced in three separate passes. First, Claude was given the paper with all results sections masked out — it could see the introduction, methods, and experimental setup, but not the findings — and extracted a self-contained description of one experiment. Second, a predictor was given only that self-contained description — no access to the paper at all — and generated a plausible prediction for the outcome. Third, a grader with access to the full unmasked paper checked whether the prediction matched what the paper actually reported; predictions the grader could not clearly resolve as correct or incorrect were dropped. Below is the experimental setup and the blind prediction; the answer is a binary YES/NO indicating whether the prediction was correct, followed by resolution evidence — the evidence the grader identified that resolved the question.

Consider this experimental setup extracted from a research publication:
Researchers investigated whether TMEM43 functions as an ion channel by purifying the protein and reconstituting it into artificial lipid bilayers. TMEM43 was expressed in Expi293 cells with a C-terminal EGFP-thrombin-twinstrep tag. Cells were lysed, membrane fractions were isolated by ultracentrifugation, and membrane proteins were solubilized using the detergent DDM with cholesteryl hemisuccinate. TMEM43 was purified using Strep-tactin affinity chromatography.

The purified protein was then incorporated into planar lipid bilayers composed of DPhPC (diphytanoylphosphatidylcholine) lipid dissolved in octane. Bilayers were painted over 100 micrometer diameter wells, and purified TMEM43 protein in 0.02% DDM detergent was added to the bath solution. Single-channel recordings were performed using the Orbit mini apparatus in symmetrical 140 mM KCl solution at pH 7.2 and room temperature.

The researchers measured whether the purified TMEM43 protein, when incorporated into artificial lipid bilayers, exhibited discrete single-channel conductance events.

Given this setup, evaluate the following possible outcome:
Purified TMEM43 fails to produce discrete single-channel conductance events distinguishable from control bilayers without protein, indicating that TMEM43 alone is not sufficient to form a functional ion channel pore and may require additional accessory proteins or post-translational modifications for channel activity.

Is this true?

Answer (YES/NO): NO